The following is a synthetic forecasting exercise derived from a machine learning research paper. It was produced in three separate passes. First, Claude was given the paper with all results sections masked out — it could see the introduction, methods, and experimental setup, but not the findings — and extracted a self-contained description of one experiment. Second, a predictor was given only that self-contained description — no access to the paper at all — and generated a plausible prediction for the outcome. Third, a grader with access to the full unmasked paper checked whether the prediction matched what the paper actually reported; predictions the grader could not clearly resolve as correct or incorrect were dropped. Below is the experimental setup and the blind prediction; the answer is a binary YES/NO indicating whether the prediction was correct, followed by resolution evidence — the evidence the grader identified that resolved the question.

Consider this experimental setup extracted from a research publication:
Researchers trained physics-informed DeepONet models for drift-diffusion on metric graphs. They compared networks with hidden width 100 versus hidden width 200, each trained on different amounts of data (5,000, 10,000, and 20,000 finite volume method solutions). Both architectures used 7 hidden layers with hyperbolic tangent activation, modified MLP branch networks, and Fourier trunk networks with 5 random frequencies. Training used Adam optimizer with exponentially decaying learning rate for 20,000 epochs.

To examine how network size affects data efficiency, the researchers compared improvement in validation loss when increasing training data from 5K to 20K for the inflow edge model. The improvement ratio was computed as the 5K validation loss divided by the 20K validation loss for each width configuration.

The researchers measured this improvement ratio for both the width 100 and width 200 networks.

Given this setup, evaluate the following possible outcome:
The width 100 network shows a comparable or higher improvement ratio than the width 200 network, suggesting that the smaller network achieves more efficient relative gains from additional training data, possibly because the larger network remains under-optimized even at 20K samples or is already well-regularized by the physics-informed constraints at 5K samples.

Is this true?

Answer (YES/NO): NO